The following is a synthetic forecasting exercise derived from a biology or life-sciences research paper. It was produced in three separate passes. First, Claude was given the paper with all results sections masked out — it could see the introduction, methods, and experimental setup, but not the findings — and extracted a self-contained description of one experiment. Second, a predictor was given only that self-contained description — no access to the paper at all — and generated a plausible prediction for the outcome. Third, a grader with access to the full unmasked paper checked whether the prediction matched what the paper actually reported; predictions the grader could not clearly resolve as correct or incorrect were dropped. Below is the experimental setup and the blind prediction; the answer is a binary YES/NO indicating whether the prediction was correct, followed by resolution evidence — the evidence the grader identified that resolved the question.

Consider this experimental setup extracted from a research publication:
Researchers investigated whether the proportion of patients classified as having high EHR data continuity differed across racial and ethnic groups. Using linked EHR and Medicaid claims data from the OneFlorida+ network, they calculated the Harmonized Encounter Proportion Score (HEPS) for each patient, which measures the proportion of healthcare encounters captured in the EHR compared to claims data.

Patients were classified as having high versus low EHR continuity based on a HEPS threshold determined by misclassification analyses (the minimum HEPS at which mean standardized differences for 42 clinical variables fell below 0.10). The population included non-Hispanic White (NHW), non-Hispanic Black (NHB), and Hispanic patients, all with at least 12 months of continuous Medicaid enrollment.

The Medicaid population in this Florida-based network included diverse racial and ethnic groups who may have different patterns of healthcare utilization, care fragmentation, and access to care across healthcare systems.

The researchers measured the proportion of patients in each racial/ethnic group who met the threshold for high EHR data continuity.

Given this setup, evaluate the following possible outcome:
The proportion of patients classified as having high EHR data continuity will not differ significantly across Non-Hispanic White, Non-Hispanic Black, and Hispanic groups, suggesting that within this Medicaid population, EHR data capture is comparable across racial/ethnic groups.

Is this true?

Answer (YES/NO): NO